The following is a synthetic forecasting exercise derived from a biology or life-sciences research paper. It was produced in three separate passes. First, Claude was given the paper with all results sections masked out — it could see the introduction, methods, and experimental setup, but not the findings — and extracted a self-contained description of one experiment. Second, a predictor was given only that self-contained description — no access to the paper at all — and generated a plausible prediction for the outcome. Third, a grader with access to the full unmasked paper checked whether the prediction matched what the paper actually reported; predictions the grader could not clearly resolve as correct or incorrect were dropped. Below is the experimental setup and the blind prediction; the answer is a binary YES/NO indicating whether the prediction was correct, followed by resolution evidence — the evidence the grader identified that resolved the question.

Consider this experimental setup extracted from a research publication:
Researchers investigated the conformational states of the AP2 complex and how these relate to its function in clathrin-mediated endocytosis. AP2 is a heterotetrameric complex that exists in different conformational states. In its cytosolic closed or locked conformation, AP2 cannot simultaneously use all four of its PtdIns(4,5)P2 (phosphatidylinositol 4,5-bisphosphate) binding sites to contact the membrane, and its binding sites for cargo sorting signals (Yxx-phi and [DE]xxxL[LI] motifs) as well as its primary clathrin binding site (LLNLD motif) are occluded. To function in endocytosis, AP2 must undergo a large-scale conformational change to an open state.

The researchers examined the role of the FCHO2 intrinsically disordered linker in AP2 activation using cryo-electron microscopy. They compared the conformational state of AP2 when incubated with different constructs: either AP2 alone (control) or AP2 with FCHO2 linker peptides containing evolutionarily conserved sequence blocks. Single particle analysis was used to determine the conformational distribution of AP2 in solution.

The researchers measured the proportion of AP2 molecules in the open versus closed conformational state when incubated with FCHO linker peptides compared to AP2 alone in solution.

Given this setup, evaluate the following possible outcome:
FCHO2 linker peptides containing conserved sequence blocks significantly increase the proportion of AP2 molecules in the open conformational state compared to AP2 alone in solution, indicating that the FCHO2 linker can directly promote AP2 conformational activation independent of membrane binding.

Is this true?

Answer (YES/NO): NO